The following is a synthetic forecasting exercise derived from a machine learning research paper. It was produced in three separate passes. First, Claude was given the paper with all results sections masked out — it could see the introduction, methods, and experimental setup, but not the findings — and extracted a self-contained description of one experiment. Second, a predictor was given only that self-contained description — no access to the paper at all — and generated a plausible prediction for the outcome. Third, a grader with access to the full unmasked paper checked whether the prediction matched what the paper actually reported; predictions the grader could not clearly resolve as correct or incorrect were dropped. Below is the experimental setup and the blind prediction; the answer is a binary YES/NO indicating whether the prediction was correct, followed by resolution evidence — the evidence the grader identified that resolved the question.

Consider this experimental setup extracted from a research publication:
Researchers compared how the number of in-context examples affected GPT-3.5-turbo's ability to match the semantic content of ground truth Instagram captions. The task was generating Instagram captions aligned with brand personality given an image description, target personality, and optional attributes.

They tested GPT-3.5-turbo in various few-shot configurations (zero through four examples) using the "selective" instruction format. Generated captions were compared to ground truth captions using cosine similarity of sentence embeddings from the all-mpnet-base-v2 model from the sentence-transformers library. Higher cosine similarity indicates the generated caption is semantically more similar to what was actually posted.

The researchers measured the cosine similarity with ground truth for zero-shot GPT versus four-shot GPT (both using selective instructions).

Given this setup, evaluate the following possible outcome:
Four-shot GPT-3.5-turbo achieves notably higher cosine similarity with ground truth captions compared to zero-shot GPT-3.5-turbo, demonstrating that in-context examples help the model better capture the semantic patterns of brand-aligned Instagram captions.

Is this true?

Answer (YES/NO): NO